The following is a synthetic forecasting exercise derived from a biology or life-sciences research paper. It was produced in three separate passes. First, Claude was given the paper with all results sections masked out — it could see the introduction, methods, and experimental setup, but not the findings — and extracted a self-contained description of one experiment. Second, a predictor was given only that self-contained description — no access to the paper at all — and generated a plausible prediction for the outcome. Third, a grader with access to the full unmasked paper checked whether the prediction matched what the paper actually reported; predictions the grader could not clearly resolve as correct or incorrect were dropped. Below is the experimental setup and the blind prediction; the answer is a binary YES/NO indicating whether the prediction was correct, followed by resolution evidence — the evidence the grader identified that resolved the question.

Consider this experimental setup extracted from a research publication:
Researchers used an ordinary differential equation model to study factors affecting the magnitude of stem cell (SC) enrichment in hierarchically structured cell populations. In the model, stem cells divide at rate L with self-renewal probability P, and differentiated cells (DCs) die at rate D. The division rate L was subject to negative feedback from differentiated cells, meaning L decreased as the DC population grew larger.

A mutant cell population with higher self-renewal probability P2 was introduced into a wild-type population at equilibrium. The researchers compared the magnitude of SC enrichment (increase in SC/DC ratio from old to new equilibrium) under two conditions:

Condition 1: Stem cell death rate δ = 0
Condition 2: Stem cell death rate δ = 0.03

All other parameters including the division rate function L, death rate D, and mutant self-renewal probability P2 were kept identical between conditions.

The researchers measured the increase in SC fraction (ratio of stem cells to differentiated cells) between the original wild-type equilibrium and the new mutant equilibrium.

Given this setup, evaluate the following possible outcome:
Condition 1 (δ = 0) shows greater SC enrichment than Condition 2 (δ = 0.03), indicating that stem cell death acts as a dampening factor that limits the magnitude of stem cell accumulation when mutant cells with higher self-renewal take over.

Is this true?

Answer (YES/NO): YES